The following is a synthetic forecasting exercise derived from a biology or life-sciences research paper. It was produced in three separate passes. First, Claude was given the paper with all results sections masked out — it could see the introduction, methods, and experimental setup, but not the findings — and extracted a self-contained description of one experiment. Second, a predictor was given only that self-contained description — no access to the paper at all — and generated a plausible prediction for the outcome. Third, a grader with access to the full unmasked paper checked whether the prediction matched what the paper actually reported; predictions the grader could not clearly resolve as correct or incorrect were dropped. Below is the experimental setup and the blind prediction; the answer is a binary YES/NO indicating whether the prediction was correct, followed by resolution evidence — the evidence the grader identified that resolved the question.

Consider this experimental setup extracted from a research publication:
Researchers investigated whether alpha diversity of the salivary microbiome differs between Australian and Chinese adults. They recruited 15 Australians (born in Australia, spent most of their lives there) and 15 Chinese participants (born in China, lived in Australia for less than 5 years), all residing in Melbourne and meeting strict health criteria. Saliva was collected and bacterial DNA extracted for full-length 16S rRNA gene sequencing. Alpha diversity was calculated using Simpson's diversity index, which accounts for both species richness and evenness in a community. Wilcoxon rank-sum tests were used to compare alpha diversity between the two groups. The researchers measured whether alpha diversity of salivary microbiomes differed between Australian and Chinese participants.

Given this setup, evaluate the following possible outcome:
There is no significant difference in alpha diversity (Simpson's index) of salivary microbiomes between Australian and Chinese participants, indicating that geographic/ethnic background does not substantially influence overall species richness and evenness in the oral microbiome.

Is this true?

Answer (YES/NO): NO